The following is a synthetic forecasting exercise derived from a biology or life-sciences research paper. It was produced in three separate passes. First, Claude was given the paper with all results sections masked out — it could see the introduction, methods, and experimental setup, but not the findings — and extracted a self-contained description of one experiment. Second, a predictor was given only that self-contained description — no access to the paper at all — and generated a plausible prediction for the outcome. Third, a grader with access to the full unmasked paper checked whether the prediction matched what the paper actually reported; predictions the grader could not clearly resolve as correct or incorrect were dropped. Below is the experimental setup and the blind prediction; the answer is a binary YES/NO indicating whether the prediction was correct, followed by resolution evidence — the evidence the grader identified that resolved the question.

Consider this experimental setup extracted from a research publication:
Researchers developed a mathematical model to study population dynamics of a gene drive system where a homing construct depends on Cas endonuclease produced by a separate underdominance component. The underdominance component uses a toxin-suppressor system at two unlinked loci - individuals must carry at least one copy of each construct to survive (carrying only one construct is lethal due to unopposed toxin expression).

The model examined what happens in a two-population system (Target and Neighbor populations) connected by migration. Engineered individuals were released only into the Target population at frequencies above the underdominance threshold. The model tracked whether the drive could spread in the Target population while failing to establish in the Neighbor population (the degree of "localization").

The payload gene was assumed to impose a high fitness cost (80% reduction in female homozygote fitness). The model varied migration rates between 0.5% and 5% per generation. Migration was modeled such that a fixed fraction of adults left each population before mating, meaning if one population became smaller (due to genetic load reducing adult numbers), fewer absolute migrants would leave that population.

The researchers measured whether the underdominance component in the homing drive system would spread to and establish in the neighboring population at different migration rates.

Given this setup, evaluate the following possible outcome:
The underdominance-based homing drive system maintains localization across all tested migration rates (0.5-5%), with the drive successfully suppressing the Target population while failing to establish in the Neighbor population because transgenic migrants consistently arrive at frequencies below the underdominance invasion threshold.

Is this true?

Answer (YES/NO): NO